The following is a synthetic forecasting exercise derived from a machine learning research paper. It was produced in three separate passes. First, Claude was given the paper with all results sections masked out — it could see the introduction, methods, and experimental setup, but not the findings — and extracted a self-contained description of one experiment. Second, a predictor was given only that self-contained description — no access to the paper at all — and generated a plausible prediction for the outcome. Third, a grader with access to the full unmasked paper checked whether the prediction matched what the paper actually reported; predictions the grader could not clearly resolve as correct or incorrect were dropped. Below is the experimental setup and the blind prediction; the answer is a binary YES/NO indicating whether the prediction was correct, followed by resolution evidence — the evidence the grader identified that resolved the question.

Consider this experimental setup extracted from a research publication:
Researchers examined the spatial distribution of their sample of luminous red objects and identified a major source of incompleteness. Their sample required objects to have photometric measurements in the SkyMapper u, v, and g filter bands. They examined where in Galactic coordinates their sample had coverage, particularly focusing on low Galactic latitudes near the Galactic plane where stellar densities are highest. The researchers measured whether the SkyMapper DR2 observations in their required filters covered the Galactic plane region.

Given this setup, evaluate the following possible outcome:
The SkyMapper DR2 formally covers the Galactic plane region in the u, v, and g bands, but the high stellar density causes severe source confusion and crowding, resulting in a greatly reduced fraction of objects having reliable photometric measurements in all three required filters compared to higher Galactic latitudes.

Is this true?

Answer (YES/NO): NO